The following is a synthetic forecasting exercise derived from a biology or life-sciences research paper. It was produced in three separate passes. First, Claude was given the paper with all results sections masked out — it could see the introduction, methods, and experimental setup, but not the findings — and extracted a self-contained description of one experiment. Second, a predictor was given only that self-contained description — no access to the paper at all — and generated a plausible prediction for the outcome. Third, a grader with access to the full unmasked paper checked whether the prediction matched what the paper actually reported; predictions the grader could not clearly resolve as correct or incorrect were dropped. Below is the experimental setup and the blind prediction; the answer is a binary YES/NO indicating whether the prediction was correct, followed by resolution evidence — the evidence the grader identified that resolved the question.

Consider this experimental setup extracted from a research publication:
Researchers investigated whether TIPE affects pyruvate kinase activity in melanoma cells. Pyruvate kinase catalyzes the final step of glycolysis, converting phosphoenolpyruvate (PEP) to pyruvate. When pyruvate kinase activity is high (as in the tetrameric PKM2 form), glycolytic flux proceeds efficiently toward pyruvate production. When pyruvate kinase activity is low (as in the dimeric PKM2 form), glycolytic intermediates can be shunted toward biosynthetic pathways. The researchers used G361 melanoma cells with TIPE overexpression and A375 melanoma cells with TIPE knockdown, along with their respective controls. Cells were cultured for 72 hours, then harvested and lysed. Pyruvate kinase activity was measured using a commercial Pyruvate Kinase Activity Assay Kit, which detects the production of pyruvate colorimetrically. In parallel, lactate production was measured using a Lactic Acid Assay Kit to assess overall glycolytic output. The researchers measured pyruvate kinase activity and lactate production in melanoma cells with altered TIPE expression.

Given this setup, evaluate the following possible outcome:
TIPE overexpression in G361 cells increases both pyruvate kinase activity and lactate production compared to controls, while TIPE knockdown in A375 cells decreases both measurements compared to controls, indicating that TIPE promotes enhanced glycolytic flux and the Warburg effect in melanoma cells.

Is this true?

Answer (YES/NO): NO